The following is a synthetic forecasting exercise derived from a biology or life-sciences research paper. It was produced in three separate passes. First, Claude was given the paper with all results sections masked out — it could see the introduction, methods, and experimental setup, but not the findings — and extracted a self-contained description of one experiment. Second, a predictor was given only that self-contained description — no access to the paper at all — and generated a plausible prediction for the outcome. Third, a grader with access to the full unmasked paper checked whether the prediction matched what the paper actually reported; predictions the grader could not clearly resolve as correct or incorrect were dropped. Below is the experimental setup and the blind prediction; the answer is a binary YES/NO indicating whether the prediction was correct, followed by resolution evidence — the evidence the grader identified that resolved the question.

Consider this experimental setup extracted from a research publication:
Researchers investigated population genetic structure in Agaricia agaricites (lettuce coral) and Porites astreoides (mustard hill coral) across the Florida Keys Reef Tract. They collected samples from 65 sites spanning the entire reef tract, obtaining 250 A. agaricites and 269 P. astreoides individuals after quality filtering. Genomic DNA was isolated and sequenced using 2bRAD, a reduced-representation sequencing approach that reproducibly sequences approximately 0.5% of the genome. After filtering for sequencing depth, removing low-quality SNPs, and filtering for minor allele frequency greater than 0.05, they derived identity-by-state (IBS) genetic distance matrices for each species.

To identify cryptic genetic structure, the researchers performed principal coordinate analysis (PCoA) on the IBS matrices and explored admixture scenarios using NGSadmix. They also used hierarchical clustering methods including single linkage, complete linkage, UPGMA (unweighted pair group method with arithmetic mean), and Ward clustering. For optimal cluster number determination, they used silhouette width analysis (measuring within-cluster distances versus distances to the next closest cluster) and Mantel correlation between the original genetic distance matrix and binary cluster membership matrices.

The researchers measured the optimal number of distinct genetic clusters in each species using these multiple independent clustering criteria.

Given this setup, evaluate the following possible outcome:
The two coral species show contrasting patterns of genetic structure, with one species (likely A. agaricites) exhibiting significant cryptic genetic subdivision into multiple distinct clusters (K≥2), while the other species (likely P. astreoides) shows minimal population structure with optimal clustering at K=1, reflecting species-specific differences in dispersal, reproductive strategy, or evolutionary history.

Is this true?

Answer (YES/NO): NO